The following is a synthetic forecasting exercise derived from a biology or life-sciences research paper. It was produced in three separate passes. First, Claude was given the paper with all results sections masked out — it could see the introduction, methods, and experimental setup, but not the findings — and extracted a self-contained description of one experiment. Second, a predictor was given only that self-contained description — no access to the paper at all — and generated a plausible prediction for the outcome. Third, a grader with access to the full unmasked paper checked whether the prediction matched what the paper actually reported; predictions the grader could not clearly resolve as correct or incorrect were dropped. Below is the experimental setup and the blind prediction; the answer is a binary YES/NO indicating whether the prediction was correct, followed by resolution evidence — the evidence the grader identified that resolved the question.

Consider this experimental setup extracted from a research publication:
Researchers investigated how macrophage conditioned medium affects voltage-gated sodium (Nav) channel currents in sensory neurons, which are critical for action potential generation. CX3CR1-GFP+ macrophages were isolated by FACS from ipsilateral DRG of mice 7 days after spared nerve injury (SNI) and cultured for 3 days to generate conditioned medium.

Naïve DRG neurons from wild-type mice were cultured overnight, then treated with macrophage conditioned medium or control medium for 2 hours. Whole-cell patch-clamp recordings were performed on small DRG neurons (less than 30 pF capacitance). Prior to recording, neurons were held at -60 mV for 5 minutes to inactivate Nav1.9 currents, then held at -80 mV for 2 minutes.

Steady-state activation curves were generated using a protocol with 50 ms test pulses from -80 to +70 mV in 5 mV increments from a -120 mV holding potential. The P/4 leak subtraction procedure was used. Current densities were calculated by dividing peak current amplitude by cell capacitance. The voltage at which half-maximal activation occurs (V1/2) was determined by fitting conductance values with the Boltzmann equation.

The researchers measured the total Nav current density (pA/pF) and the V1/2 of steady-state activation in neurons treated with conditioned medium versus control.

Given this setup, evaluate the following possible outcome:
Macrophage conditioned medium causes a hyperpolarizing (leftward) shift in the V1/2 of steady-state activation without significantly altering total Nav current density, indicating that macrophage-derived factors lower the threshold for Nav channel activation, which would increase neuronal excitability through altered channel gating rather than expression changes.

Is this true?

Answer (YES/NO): NO